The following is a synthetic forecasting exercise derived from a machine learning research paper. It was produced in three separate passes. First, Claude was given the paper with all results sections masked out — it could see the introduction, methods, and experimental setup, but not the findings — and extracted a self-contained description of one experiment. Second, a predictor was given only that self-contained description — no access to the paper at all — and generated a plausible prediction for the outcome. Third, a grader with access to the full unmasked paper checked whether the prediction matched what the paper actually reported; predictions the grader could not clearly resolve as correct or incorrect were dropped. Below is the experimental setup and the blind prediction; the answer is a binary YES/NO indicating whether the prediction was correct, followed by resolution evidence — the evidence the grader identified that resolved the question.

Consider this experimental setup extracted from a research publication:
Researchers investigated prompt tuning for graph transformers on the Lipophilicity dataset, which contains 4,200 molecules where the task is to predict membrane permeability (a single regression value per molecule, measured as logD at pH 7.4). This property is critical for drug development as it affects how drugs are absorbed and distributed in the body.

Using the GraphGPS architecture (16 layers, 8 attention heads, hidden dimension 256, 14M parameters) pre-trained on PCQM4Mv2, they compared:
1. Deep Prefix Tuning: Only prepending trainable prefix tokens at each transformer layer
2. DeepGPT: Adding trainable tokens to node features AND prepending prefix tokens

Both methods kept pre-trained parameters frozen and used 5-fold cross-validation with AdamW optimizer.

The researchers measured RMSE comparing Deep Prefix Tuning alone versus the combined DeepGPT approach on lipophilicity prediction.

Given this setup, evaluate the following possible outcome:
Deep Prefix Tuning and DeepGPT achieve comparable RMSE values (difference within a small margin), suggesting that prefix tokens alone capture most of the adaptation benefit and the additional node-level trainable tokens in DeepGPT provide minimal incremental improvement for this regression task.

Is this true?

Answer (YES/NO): NO